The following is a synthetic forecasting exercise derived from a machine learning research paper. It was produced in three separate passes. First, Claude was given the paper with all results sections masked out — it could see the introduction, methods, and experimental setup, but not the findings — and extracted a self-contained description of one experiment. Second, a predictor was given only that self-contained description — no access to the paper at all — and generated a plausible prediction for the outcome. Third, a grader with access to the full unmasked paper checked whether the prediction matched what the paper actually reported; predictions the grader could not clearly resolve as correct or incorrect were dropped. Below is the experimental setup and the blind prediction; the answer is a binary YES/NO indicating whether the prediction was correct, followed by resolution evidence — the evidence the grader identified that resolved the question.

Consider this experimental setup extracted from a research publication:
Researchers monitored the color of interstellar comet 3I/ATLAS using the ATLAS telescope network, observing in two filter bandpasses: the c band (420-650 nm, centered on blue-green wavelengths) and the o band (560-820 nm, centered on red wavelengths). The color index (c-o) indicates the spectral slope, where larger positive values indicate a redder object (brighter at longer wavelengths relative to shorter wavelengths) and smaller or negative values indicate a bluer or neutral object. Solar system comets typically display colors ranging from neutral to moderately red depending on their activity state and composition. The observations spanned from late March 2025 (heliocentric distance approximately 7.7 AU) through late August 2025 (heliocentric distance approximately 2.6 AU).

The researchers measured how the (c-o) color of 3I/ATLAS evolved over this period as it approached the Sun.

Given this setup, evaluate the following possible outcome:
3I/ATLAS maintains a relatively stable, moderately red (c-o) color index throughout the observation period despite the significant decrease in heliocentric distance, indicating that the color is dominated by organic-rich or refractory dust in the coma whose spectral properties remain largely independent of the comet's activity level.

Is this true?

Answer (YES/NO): NO